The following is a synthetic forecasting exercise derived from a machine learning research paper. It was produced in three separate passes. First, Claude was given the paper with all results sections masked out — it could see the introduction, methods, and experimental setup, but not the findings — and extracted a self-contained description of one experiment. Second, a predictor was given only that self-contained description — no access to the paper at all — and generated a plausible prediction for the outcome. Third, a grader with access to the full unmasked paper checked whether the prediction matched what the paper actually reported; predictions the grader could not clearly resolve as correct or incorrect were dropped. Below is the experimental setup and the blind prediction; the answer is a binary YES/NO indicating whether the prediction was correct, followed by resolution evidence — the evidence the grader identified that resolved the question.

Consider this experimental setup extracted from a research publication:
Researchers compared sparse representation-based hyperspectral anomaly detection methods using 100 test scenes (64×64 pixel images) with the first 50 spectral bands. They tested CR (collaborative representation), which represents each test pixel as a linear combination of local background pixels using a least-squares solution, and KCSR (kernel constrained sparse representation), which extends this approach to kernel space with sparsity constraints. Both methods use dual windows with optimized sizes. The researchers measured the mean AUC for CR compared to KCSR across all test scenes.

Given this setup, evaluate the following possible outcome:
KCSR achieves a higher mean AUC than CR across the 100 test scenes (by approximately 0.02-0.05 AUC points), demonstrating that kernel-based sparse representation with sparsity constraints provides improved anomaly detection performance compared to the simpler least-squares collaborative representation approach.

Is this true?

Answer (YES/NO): NO